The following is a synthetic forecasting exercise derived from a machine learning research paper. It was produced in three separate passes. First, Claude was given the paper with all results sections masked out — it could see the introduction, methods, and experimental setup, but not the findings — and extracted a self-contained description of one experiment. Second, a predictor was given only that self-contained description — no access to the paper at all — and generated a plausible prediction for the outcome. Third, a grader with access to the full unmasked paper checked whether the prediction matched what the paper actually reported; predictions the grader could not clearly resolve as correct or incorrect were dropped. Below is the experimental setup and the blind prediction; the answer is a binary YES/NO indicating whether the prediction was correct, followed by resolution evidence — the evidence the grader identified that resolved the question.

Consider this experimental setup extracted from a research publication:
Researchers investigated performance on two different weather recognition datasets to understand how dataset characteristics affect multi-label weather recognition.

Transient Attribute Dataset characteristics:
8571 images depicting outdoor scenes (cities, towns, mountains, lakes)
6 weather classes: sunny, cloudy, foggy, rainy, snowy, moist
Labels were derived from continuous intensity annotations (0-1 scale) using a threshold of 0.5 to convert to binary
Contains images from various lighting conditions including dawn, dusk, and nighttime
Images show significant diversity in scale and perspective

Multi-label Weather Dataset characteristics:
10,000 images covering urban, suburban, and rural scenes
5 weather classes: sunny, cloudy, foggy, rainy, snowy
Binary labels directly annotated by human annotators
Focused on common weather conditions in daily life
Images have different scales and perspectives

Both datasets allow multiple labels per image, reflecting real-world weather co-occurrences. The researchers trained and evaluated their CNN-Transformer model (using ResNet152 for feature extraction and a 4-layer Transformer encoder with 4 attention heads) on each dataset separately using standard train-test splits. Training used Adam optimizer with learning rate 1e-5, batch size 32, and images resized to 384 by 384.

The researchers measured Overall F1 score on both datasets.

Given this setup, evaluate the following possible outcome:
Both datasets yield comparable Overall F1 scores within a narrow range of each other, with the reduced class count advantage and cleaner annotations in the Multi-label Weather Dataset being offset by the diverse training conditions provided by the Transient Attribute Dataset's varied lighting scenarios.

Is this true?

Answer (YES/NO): NO